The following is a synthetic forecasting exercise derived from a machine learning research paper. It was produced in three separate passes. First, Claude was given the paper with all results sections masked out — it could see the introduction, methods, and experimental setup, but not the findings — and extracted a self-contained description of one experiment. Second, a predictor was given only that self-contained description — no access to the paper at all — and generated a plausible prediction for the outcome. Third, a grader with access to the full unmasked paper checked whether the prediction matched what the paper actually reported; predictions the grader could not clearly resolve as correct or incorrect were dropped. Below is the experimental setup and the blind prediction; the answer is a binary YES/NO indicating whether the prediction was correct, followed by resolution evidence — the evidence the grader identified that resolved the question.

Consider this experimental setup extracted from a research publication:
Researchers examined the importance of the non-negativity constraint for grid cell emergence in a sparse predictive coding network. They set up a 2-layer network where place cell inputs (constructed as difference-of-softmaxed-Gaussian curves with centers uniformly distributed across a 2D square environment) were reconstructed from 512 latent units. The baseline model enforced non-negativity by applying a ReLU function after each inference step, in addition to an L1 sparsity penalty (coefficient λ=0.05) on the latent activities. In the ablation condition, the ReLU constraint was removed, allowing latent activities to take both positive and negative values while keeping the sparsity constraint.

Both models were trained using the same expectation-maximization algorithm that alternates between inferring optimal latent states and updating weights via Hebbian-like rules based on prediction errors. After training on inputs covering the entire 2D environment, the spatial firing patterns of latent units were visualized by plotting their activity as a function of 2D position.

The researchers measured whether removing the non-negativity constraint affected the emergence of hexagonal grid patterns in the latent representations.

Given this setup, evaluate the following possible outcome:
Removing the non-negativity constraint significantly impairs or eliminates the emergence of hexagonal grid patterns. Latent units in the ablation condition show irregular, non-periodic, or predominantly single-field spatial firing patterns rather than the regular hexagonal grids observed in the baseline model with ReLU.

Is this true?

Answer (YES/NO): YES